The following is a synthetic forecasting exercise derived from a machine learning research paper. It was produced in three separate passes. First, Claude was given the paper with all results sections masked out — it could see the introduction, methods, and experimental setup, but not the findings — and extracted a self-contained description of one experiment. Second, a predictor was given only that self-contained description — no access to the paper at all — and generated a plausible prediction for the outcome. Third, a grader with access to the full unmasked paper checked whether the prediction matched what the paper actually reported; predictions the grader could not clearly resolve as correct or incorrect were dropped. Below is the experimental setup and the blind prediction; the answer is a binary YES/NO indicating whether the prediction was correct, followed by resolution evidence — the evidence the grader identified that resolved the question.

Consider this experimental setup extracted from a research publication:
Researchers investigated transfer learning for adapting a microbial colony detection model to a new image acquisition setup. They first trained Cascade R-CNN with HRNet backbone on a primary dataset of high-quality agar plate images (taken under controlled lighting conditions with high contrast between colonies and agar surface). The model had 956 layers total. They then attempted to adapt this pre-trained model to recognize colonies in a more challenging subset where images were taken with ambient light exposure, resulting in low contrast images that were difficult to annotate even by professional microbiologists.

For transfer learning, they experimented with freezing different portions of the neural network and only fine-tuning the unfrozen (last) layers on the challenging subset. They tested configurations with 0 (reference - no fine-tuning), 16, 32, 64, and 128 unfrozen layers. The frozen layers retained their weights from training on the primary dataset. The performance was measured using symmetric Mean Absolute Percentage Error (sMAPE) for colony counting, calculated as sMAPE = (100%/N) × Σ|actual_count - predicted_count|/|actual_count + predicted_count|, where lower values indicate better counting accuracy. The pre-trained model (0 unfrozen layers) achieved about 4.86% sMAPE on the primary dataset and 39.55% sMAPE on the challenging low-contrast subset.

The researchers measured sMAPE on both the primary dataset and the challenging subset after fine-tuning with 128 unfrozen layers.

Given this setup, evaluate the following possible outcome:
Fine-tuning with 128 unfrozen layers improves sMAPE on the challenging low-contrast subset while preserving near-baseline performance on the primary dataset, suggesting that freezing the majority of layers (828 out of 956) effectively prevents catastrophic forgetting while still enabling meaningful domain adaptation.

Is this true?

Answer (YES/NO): NO